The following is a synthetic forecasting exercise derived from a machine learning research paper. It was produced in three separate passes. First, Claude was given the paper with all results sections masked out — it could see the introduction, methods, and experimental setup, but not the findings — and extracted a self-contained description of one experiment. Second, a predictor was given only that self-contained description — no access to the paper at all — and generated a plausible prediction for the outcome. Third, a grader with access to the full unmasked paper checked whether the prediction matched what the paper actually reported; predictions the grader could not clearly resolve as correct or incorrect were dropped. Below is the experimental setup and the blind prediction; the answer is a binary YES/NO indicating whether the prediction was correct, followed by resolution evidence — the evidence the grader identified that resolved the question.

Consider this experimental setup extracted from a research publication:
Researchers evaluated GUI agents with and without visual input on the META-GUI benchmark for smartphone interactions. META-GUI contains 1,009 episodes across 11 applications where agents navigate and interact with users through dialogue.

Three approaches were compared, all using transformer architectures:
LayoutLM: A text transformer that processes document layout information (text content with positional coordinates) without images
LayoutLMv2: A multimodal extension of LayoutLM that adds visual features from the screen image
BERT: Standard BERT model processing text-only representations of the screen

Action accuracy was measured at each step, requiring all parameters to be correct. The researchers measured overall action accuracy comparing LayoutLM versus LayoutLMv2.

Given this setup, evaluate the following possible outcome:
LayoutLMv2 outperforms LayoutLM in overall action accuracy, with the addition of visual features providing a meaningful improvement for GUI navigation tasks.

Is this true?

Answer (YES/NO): NO